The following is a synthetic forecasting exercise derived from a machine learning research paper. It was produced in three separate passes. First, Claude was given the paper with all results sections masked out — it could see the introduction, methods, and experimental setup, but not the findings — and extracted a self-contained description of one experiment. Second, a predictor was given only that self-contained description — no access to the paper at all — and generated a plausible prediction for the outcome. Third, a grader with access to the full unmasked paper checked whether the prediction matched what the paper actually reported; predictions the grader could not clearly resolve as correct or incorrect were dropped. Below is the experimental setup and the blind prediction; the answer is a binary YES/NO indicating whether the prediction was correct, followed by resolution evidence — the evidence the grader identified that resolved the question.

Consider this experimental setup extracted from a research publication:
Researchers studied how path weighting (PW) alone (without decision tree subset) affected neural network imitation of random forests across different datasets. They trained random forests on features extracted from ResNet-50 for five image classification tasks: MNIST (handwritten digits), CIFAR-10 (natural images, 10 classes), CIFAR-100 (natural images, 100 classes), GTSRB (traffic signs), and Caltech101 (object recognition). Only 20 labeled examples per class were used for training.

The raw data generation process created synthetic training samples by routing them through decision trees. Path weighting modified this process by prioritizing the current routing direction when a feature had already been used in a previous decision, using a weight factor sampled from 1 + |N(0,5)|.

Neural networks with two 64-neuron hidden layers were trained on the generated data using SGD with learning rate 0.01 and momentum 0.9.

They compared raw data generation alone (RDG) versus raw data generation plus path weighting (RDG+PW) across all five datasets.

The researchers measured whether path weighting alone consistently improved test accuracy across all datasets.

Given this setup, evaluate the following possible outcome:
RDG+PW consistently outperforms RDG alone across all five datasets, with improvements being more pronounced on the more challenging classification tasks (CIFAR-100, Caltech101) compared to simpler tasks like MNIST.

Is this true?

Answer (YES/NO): NO